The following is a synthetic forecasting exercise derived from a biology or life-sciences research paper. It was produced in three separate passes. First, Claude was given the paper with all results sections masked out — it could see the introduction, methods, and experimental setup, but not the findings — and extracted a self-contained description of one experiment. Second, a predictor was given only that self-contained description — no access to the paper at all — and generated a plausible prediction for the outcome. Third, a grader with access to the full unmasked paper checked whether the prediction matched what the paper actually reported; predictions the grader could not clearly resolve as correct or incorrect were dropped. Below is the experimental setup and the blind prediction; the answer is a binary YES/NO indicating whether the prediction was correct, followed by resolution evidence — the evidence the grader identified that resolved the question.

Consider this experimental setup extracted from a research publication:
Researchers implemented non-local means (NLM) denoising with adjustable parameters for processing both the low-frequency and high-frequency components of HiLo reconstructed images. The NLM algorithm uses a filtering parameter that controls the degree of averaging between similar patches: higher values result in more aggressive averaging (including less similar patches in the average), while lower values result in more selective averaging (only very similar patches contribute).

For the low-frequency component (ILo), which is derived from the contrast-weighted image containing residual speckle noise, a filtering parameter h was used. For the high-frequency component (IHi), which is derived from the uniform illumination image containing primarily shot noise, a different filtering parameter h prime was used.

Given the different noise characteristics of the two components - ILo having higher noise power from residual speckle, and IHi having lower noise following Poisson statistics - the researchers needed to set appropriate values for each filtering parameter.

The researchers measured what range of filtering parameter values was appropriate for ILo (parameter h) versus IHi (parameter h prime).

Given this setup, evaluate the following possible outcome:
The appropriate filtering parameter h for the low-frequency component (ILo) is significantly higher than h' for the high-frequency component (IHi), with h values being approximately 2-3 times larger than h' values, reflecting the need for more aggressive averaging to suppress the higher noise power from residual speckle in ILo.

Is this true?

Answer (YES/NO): NO